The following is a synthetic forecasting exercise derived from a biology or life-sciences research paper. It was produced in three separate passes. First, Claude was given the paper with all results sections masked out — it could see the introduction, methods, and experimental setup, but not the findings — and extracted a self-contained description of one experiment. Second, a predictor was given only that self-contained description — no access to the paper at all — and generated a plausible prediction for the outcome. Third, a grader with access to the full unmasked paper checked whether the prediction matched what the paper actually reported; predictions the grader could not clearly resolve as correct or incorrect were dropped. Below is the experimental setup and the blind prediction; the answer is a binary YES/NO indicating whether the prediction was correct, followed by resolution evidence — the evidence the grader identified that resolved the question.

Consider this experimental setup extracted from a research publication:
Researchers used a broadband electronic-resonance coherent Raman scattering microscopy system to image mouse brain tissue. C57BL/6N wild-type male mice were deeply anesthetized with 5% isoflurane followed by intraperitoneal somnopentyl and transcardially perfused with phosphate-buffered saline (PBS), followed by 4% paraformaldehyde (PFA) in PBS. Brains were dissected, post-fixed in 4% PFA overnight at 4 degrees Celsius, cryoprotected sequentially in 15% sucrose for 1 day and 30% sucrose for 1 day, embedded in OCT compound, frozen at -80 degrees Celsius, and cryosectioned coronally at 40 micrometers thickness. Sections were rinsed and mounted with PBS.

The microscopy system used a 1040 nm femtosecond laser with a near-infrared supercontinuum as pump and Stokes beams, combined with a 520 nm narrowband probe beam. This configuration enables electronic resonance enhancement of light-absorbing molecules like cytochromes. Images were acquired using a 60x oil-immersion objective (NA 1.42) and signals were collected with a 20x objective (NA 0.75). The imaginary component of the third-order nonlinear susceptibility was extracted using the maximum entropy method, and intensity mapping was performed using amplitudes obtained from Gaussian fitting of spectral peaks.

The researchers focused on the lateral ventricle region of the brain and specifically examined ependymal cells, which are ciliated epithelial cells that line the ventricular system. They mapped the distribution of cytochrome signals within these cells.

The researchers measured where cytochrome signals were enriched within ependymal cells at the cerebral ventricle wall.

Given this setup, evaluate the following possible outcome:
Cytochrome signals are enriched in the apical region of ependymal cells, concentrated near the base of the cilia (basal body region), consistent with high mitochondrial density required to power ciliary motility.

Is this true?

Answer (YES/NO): YES